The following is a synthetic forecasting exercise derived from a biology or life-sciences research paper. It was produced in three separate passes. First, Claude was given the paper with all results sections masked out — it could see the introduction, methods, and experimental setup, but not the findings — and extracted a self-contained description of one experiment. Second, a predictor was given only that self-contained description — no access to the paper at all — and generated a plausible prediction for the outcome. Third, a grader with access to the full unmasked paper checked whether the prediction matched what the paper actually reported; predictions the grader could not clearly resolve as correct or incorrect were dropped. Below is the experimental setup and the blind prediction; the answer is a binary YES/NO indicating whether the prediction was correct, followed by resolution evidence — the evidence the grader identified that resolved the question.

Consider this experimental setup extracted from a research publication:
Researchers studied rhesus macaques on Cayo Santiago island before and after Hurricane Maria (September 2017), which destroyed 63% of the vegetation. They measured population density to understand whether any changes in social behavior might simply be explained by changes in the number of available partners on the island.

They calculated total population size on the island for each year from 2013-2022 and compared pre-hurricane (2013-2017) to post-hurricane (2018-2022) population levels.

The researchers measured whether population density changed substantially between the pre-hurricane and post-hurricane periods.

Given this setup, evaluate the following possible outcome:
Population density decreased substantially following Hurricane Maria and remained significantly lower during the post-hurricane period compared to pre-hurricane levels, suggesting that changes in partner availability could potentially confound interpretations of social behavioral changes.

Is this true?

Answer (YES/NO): NO